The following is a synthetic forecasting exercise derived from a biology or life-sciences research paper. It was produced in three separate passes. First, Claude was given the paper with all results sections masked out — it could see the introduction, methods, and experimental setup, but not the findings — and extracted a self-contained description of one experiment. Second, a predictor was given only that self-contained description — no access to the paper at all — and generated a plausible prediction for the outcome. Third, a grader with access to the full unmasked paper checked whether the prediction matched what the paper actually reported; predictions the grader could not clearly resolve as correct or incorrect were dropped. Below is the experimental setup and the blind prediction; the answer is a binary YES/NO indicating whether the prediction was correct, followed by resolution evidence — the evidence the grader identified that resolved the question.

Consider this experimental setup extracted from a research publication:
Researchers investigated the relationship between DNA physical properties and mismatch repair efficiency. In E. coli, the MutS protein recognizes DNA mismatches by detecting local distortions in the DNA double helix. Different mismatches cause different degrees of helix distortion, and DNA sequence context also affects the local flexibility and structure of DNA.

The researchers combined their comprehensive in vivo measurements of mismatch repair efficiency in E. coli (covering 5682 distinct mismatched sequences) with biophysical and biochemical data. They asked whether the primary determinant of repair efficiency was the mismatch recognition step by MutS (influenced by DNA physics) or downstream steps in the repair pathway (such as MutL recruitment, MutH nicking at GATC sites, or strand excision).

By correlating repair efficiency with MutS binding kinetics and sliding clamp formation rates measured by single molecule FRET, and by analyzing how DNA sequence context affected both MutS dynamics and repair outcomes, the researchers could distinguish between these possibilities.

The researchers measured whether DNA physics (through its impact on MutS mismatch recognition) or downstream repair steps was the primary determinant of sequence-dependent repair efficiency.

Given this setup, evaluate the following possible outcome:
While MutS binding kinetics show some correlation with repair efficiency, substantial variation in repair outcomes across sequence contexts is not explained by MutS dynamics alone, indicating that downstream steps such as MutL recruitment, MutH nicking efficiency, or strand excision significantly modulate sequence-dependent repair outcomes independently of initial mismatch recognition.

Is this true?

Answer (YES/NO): NO